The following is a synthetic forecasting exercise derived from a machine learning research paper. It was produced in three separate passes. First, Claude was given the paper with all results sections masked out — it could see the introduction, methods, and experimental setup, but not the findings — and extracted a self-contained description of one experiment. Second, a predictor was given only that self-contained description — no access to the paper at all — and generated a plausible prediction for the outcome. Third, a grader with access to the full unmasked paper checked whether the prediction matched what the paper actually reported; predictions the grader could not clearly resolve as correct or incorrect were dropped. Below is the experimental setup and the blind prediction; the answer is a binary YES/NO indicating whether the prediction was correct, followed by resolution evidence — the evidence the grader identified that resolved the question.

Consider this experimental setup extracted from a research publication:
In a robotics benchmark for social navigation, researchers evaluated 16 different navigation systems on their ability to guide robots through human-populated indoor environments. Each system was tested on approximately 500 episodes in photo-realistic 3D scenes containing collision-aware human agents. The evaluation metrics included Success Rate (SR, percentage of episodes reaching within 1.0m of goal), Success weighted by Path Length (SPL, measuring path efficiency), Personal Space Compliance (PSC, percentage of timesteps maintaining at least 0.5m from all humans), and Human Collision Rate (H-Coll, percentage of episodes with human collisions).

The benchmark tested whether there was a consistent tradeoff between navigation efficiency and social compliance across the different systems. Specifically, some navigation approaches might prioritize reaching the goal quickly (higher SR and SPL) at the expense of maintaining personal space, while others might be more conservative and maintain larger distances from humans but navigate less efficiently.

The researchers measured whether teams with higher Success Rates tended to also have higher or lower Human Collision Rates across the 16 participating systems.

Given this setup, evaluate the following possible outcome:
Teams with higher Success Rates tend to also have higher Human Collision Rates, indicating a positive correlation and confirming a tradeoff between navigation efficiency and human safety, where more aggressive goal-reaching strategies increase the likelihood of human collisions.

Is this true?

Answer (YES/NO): NO